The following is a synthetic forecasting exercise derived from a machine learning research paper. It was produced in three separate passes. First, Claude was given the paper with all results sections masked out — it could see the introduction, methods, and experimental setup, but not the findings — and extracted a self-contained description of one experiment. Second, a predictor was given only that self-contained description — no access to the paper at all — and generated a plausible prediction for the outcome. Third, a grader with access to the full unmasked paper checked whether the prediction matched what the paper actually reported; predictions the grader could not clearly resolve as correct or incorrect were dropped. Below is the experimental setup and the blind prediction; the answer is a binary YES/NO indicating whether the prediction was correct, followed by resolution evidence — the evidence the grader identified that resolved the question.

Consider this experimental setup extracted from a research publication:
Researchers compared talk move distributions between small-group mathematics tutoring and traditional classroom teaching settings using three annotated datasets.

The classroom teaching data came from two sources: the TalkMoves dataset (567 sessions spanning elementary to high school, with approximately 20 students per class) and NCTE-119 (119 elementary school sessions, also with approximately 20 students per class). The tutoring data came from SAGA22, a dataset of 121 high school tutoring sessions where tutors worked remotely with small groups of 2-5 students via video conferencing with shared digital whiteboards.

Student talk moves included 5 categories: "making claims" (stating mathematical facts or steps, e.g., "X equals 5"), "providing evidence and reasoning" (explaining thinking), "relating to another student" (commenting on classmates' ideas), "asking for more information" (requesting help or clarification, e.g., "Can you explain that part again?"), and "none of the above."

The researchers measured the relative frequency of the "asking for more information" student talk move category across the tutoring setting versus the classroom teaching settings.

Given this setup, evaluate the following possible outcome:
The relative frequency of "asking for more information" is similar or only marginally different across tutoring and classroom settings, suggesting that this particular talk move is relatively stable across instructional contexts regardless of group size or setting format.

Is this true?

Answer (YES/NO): NO